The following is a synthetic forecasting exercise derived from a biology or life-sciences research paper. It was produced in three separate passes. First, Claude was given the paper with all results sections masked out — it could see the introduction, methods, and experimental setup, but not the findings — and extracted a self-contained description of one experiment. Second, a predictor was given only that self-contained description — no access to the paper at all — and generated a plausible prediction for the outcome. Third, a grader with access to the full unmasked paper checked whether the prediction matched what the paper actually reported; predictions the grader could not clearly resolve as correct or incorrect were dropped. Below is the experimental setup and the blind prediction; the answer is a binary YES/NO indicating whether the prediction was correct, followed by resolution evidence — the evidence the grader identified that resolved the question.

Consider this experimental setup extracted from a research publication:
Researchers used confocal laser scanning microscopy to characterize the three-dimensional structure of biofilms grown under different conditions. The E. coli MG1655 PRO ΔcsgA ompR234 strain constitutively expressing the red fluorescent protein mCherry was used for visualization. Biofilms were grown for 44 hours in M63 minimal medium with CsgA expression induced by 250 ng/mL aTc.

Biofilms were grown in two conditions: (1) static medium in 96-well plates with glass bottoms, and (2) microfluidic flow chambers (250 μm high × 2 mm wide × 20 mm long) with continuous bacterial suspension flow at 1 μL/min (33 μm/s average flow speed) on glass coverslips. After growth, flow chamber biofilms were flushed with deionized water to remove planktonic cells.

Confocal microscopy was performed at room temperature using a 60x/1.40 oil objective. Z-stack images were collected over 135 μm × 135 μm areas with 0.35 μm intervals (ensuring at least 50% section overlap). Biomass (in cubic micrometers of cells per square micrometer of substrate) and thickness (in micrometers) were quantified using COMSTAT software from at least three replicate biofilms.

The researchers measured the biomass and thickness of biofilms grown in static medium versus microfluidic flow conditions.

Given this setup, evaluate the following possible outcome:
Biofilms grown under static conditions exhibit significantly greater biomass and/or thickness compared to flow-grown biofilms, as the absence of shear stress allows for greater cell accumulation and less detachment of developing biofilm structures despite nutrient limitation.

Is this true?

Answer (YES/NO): NO